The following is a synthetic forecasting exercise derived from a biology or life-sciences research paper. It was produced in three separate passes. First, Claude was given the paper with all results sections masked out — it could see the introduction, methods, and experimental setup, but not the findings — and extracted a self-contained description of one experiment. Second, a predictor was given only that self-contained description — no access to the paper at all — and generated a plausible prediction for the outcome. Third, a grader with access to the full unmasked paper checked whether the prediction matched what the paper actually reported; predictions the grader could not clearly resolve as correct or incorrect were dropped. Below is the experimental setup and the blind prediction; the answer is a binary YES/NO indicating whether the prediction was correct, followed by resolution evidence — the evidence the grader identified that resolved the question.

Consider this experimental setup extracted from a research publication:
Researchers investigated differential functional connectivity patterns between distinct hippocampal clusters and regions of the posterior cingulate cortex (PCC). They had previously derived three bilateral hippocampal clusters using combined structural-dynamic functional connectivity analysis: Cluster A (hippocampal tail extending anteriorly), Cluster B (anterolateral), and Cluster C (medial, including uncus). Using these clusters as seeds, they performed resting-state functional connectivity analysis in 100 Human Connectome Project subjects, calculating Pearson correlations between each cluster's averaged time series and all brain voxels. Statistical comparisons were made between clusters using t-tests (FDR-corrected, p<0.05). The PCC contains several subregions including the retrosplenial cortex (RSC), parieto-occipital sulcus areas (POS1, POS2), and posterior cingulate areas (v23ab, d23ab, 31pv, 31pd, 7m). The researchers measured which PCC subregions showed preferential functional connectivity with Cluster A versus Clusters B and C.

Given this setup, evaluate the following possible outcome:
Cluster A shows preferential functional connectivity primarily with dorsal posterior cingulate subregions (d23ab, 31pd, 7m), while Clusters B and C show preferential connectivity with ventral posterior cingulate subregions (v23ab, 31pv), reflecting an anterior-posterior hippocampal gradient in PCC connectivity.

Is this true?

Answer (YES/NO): NO